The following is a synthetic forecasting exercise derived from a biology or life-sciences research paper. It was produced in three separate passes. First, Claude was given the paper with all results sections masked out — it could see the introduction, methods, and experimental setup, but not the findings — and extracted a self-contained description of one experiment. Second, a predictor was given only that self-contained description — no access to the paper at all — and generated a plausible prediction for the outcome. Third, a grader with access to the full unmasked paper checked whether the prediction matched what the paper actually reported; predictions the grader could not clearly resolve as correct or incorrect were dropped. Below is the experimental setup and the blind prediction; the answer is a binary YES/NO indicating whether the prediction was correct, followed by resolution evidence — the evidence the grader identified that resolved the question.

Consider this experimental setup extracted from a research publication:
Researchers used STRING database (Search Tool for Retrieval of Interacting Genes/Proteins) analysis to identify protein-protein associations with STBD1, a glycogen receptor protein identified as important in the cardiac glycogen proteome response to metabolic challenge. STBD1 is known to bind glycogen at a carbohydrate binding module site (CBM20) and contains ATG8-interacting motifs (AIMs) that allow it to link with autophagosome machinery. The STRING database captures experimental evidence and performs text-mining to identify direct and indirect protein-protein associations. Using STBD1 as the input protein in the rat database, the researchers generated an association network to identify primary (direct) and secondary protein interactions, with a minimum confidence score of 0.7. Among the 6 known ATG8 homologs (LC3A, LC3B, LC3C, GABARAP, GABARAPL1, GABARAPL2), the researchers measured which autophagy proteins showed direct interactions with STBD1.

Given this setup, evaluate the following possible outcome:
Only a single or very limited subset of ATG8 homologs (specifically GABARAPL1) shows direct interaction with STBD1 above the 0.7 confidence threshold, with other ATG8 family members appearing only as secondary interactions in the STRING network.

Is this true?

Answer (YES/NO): YES